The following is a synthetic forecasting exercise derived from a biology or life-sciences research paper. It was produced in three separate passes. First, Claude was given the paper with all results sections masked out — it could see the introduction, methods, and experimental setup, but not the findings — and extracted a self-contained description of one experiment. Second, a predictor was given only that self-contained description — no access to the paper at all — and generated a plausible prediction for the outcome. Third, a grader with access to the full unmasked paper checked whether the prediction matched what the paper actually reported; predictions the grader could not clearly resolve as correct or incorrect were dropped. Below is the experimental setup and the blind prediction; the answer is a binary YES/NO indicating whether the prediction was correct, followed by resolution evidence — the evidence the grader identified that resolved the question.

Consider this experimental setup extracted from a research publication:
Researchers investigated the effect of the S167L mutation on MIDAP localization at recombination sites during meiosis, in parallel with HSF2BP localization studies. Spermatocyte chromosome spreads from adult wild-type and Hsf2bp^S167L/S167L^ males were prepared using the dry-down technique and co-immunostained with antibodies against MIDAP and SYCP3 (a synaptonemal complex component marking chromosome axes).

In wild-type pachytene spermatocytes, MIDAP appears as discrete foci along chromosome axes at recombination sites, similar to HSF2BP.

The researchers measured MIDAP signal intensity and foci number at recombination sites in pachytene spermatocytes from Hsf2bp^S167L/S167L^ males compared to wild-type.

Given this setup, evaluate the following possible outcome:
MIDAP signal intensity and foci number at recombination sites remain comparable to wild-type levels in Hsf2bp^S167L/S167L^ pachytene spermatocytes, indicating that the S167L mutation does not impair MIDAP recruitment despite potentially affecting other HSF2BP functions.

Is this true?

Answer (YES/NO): NO